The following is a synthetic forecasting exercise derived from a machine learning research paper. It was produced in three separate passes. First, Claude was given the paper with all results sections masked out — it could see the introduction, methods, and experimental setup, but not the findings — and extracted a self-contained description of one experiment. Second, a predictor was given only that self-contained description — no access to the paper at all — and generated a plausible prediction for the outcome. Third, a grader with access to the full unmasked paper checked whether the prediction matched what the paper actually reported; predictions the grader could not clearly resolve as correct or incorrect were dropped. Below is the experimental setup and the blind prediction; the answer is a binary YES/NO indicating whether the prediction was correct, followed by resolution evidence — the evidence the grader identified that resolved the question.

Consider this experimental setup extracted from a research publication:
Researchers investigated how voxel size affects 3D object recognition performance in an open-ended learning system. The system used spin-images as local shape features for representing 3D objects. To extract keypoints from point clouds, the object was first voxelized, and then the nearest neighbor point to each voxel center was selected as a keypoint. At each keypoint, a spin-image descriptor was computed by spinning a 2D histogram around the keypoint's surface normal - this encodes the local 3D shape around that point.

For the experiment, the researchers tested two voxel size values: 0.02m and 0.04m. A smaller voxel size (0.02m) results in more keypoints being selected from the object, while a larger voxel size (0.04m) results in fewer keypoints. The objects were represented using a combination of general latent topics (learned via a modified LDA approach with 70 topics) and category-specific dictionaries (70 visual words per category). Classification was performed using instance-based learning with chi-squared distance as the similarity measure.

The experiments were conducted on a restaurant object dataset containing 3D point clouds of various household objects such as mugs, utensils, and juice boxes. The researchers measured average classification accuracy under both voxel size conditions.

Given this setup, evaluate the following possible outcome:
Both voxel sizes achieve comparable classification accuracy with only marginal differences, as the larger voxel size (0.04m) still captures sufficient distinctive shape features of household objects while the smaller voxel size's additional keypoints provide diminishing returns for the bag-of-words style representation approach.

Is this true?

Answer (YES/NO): NO